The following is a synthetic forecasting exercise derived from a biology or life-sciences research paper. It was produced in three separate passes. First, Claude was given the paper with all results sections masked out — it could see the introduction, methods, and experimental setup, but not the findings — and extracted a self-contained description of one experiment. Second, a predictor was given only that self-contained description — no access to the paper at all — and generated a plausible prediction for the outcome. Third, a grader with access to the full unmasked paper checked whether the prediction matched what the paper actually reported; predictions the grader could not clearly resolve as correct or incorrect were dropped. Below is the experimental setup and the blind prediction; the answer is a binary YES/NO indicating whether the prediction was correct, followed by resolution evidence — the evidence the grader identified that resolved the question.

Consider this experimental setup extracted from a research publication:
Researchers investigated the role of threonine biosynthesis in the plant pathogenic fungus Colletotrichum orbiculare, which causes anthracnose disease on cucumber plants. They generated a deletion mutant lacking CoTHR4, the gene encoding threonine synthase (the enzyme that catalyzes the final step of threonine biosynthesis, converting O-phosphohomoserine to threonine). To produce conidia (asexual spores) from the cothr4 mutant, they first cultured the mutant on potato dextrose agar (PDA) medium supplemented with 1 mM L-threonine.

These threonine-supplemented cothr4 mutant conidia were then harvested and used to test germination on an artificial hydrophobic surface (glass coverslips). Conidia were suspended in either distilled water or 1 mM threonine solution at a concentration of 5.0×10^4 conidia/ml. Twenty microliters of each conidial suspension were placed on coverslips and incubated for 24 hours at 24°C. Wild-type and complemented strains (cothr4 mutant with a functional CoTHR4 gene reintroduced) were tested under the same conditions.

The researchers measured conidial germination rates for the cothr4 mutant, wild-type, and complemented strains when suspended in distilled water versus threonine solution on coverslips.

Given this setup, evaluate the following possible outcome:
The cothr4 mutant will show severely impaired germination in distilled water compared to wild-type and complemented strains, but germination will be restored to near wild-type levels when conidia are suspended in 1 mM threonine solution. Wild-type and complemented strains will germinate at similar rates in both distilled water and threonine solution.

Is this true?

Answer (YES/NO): YES